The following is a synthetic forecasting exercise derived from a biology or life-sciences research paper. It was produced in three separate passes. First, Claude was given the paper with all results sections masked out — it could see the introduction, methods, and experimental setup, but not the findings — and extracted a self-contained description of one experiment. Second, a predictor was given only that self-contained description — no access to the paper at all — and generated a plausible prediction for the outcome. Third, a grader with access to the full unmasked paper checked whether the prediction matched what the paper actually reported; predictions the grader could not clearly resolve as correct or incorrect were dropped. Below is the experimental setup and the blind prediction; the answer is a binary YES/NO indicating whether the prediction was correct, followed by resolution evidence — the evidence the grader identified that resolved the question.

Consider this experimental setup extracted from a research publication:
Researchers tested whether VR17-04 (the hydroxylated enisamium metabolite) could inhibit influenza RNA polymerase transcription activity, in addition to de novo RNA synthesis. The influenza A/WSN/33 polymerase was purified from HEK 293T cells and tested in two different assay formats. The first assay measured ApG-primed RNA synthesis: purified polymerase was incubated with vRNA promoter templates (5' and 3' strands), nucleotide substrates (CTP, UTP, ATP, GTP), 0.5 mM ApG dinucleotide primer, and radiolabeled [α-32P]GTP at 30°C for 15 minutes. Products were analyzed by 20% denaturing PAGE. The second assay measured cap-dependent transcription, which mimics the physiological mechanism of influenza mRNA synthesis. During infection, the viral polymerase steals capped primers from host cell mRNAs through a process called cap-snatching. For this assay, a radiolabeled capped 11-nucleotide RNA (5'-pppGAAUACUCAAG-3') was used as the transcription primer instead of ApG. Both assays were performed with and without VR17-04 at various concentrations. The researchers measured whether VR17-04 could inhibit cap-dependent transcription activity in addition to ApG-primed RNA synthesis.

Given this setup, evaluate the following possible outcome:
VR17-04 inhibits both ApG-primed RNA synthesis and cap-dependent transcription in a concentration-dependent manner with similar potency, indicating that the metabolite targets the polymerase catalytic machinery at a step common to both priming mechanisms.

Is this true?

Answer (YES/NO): NO